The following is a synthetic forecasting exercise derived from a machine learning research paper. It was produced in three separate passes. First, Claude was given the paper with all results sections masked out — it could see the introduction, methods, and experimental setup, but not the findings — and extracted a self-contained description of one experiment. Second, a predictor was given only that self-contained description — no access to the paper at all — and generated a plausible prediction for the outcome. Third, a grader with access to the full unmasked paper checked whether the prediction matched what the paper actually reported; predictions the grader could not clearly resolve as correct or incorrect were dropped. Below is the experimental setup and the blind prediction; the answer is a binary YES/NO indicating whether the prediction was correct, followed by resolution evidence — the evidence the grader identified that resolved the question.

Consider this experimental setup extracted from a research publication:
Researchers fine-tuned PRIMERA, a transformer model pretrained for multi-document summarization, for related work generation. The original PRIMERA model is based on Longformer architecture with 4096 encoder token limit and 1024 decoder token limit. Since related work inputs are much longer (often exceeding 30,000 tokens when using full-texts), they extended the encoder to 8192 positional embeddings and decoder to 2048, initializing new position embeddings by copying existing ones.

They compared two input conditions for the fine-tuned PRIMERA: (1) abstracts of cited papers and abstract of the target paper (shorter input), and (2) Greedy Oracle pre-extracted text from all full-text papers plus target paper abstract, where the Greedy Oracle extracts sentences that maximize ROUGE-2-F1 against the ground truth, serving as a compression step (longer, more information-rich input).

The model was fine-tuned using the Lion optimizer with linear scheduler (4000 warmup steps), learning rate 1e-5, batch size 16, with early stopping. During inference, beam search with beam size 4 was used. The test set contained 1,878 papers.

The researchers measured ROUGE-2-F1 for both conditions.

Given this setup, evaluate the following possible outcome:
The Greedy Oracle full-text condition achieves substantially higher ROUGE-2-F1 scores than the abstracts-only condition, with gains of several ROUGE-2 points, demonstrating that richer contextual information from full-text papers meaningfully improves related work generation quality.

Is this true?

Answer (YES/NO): YES